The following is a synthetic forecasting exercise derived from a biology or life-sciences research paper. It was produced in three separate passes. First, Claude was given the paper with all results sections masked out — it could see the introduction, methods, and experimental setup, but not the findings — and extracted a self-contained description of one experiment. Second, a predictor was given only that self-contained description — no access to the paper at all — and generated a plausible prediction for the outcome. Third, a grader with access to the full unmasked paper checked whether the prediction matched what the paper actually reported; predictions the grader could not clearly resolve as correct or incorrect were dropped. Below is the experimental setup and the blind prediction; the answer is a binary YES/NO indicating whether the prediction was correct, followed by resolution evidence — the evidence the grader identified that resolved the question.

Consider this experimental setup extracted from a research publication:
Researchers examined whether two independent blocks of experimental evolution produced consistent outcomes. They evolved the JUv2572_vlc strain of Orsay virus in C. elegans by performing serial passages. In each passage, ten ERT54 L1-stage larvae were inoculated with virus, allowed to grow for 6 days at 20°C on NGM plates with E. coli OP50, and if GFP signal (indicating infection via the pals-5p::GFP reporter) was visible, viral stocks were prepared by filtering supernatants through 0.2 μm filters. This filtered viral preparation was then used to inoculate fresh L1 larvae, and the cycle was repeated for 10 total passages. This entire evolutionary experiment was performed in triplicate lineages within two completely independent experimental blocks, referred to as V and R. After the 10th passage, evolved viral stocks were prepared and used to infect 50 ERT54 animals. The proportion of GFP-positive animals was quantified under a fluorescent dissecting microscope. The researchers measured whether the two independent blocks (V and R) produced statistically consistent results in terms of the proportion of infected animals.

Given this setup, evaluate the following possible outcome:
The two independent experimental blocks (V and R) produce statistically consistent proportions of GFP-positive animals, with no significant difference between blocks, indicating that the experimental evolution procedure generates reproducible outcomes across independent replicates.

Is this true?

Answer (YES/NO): NO